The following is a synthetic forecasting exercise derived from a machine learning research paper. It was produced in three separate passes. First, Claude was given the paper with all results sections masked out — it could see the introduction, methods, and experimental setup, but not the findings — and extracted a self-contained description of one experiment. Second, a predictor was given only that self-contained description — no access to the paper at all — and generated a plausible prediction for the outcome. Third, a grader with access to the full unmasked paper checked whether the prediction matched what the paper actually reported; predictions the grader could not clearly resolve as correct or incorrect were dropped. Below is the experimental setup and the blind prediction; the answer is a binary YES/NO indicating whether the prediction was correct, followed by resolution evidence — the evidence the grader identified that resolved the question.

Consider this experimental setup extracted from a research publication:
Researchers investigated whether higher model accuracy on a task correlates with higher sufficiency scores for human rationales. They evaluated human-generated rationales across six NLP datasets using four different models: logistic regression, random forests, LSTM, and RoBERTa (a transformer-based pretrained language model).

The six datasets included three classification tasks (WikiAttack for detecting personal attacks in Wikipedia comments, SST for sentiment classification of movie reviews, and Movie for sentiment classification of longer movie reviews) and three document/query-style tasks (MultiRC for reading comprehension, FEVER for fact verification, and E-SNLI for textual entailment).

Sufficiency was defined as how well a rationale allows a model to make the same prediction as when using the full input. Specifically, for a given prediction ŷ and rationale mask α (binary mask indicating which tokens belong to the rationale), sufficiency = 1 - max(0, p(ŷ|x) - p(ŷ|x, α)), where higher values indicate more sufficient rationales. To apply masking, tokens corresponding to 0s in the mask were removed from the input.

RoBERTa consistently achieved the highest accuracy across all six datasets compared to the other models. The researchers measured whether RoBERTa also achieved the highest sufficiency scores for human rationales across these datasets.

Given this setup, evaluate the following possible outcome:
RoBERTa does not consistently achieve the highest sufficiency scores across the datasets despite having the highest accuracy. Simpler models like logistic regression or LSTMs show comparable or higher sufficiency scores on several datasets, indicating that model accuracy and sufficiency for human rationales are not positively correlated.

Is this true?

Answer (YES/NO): YES